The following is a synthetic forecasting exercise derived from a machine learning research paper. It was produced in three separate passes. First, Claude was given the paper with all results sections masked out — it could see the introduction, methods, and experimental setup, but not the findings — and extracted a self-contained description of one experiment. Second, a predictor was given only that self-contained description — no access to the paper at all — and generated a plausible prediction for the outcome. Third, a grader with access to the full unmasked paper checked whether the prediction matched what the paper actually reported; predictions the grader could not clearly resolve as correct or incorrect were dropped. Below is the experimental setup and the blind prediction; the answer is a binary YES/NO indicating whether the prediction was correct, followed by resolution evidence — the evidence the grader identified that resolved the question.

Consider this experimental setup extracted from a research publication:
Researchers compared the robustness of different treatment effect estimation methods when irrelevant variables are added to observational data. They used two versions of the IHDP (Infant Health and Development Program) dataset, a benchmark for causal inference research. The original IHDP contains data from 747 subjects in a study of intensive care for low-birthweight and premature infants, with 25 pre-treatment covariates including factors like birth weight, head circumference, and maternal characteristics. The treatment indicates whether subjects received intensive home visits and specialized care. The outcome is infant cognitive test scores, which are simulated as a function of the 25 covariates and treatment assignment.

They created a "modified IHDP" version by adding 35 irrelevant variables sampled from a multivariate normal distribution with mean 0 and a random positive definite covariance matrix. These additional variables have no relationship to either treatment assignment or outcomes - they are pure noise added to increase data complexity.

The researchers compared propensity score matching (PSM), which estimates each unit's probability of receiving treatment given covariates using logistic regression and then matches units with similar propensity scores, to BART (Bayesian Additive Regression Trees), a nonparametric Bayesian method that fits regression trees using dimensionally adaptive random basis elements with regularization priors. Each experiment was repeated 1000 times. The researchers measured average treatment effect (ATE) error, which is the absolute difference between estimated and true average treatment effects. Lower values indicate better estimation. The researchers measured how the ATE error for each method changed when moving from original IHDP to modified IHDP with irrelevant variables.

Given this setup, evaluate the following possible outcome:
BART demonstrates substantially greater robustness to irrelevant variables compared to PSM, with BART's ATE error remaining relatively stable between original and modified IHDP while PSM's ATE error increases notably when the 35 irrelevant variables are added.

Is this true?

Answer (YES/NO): YES